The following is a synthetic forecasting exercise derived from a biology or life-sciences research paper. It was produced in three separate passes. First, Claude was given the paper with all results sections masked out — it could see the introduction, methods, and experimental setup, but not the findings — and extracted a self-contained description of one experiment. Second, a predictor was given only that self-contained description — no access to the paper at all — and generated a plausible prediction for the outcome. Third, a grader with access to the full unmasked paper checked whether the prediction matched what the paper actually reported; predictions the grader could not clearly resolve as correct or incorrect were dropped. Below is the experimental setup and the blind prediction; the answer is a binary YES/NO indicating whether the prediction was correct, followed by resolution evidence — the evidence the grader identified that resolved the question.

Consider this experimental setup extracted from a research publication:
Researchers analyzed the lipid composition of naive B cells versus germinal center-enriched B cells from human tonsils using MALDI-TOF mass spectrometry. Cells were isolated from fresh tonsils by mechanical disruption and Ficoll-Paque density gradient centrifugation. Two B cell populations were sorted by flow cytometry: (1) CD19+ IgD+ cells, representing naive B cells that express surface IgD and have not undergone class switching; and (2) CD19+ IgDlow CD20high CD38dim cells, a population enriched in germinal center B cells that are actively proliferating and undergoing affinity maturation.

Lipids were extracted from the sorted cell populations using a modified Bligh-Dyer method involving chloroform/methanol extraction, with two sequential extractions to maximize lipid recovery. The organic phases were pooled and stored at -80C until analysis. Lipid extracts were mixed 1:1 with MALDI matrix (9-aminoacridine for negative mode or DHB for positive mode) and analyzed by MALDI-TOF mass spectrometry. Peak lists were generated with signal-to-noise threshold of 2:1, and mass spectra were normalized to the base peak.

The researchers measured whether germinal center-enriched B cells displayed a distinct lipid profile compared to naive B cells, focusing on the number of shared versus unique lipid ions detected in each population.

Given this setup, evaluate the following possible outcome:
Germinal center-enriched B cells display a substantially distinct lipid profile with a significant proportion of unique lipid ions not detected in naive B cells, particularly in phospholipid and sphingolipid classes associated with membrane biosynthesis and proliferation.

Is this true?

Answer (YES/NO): NO